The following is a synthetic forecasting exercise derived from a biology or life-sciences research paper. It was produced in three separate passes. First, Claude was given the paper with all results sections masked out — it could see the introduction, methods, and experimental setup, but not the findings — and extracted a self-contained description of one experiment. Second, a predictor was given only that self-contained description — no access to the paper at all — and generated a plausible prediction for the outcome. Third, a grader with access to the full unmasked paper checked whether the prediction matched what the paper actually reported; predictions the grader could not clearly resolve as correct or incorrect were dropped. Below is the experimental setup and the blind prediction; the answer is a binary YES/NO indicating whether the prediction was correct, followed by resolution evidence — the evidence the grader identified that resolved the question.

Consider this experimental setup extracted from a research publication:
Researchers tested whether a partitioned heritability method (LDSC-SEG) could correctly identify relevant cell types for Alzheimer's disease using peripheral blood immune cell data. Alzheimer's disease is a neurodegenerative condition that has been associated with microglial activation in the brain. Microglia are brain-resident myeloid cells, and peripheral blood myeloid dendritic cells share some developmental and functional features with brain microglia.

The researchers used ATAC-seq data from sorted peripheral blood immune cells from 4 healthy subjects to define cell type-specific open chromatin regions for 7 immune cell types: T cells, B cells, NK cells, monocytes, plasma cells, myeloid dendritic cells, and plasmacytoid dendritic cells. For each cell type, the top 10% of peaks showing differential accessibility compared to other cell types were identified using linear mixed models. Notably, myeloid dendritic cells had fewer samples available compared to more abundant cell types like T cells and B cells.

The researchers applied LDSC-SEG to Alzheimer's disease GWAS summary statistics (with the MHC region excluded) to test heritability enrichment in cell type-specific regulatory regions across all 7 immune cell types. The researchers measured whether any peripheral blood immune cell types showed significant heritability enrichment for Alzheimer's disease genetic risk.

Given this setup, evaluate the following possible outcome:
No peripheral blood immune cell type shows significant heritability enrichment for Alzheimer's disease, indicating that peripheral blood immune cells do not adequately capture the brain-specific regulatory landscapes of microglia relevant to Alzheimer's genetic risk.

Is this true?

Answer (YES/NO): NO